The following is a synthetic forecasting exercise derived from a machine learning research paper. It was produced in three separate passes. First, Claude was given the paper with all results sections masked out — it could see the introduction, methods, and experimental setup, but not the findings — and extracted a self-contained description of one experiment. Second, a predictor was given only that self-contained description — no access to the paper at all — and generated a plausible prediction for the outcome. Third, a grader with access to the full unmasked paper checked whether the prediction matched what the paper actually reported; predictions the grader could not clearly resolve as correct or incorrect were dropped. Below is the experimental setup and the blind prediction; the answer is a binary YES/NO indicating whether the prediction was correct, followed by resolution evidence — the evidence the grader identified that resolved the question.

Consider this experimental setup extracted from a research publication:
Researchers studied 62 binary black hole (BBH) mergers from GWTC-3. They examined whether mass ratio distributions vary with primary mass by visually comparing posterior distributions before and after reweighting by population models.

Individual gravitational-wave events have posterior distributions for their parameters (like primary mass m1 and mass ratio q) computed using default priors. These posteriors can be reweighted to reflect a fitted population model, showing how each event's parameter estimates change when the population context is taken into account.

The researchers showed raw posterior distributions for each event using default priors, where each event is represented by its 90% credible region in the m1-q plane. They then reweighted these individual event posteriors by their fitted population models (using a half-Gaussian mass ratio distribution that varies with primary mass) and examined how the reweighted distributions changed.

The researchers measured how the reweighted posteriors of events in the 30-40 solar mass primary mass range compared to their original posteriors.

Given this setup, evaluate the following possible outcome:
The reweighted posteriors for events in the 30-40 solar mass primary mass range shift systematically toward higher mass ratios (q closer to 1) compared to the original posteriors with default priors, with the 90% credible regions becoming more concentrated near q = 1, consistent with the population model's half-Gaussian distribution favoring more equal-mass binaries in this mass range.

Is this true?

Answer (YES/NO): YES